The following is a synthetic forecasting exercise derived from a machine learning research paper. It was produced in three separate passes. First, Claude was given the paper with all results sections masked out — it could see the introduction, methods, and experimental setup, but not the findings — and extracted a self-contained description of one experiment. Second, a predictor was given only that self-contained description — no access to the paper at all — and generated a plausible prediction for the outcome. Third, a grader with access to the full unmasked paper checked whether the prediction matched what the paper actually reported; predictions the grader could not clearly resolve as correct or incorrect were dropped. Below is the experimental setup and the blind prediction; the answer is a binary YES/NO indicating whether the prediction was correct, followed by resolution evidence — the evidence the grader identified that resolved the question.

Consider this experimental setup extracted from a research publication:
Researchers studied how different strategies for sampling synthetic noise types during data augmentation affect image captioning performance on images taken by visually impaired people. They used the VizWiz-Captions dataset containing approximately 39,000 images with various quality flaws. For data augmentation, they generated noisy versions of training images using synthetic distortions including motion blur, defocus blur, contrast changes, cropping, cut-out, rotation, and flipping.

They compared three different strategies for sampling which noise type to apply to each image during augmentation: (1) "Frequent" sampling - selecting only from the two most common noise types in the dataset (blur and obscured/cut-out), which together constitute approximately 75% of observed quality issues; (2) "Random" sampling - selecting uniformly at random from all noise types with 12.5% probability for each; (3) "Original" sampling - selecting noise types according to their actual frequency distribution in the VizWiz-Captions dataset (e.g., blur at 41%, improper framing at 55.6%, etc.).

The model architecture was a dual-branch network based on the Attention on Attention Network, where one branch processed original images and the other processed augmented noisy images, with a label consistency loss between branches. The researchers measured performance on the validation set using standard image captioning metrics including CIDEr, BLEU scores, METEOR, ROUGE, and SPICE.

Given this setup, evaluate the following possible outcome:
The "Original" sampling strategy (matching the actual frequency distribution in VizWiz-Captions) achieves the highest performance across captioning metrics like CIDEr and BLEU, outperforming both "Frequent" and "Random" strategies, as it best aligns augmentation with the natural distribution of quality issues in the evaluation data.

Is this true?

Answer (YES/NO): NO